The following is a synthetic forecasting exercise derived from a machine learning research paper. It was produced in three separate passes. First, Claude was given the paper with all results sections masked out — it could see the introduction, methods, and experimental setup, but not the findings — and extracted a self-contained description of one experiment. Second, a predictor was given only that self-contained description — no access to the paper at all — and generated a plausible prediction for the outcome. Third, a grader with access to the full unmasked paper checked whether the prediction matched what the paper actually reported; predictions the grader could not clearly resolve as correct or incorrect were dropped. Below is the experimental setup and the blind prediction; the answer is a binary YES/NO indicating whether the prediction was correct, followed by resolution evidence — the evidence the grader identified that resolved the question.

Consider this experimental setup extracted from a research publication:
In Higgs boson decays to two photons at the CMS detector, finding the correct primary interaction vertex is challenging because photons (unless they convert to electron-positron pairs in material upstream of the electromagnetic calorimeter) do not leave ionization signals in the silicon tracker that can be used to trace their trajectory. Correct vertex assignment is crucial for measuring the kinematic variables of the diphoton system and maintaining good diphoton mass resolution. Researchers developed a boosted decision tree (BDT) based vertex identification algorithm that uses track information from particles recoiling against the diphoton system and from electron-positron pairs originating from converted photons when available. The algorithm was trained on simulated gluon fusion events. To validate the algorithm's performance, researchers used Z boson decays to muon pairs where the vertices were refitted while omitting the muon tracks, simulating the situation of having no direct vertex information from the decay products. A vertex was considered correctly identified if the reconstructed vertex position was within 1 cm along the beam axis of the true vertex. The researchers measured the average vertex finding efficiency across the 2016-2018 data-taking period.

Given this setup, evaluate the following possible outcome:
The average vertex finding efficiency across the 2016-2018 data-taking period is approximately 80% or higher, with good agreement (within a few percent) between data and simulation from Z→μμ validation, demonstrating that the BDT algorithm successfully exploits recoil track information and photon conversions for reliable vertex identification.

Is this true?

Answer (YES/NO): NO